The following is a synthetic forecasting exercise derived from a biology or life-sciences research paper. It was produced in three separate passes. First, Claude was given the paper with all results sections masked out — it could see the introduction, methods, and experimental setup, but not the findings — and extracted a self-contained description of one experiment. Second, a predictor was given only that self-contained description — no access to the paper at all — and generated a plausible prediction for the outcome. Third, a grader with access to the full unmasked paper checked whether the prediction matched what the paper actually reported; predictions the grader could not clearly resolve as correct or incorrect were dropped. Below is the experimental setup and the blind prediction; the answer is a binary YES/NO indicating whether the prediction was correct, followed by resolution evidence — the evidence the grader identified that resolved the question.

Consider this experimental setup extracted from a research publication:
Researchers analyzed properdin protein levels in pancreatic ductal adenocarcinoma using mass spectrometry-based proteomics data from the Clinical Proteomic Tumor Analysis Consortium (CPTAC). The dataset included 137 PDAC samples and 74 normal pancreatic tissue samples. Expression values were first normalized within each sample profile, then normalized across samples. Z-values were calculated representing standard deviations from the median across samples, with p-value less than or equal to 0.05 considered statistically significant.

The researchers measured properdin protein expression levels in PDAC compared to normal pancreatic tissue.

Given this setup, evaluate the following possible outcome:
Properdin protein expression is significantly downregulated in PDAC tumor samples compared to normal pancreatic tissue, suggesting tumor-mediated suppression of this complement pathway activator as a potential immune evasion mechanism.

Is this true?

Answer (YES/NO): NO